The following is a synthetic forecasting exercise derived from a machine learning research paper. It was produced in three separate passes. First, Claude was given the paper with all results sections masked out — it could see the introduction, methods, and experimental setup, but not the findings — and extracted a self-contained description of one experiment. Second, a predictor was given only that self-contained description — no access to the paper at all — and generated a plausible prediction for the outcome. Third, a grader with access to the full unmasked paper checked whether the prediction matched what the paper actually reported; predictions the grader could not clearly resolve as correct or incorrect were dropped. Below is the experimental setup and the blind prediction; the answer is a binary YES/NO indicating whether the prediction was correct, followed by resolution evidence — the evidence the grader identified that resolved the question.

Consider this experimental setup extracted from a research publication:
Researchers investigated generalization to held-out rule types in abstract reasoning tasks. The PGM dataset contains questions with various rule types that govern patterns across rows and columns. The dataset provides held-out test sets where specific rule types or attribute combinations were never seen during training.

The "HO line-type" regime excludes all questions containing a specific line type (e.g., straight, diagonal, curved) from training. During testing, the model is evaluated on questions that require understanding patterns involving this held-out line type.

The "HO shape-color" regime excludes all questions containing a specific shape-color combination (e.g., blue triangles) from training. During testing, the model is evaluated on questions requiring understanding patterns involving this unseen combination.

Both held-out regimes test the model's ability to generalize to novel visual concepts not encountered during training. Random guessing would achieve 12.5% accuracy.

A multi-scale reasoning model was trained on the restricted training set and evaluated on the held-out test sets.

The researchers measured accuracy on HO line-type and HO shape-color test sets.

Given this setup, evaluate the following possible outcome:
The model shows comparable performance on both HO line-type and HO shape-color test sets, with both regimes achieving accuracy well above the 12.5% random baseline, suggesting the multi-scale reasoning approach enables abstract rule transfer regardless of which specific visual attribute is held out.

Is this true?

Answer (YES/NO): NO